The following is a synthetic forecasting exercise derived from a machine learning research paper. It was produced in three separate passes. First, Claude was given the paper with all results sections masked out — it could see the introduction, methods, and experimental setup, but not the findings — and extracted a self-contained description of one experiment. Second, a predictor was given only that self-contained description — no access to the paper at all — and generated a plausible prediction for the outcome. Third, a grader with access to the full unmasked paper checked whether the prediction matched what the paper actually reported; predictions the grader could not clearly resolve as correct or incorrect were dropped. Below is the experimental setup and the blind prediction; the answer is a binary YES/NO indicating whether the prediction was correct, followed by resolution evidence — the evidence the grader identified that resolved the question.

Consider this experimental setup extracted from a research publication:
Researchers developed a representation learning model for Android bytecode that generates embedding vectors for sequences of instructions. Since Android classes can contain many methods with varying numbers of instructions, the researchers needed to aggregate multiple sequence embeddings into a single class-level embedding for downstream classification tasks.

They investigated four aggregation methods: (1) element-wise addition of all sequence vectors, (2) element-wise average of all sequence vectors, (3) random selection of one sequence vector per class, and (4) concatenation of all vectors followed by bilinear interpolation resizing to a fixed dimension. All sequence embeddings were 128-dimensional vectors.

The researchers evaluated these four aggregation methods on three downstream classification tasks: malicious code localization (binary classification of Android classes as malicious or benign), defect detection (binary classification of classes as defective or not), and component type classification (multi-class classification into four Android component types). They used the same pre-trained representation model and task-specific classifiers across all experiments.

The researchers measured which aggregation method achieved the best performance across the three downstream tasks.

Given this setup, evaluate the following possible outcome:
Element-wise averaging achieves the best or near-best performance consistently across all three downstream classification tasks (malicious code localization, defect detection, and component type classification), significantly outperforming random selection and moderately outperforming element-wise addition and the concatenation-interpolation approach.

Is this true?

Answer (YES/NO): NO